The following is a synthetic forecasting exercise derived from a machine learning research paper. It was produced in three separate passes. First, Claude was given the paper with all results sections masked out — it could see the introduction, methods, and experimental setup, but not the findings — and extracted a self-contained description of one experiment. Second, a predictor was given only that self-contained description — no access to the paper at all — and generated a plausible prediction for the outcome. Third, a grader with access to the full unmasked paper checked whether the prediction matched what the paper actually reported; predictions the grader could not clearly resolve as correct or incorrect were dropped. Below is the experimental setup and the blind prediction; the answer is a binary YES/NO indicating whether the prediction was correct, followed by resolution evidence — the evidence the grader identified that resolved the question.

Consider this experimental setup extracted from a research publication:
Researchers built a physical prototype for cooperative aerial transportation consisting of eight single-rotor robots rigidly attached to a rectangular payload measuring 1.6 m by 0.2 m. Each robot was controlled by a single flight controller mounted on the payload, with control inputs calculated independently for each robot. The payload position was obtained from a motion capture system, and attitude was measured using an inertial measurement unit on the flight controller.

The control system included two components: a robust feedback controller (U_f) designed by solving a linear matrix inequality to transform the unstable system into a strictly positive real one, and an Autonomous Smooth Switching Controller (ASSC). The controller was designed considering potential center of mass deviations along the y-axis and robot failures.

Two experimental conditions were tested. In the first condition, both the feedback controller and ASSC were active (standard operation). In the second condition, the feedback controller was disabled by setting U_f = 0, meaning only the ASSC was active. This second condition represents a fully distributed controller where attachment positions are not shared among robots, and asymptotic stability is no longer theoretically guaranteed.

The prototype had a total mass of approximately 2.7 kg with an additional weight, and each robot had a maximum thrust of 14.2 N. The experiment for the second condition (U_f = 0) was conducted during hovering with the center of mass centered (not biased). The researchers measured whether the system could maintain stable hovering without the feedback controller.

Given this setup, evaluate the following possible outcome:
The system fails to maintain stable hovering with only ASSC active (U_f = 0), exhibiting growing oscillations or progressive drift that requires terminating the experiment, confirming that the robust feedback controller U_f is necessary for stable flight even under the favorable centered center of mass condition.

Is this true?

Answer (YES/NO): NO